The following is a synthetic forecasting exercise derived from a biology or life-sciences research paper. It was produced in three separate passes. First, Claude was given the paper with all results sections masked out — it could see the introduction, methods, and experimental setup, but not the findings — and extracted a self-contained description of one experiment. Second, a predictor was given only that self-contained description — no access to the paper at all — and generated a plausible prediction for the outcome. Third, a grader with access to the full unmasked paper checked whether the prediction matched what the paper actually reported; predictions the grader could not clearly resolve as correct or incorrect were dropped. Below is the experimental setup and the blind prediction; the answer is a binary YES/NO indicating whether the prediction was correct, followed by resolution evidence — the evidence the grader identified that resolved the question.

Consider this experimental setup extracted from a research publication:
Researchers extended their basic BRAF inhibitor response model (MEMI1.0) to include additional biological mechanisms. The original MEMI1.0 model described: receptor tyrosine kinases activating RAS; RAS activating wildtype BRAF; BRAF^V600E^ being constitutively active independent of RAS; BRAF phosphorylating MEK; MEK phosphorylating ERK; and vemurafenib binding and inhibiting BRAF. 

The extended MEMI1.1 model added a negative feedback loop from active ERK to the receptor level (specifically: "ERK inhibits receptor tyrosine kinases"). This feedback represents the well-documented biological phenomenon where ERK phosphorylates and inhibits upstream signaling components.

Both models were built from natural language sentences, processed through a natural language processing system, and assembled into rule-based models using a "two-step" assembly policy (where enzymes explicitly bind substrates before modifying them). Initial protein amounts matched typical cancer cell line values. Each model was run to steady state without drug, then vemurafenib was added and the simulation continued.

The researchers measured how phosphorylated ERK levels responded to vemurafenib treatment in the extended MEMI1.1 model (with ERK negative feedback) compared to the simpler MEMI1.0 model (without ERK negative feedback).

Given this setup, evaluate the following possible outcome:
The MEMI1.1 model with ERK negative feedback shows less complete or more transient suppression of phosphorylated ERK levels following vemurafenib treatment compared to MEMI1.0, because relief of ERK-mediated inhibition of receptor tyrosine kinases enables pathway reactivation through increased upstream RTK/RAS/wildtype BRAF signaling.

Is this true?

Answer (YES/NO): NO